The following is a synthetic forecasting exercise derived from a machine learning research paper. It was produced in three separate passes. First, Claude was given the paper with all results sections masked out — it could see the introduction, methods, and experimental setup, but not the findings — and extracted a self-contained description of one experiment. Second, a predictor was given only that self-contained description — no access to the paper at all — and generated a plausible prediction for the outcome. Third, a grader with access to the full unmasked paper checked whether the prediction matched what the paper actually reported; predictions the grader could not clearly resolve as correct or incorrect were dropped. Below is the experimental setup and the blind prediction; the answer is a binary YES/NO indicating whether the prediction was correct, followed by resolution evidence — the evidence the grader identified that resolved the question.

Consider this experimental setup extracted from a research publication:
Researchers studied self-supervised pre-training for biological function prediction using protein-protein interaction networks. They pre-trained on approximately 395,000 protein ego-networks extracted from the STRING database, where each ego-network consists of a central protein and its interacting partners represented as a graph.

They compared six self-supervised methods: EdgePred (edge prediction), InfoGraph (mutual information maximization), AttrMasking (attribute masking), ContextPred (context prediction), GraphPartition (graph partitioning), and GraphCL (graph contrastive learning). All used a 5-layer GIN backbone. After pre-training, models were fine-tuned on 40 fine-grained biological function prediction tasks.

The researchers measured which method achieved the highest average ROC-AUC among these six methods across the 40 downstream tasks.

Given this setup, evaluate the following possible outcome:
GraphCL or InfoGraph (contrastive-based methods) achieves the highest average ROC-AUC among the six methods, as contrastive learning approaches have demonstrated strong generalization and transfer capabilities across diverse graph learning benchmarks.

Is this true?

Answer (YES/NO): YES